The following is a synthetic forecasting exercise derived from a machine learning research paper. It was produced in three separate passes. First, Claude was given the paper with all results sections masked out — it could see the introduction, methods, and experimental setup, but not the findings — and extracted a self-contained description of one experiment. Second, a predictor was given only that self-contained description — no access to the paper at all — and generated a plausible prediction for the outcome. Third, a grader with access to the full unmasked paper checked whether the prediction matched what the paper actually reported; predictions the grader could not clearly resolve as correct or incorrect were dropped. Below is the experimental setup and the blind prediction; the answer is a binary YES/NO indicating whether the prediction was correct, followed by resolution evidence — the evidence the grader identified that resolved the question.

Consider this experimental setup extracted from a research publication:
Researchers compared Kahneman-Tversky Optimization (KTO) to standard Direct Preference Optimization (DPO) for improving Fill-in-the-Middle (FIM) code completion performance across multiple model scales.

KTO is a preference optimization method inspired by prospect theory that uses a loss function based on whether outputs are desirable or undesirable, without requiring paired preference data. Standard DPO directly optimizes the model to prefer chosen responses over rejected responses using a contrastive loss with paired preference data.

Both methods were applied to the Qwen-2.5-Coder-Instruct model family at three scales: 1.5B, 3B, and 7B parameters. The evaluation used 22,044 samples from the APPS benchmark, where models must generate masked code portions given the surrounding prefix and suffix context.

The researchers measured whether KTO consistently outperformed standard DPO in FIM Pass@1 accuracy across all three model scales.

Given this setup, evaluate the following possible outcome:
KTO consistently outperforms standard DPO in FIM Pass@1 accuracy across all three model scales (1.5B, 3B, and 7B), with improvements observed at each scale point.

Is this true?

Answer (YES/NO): NO